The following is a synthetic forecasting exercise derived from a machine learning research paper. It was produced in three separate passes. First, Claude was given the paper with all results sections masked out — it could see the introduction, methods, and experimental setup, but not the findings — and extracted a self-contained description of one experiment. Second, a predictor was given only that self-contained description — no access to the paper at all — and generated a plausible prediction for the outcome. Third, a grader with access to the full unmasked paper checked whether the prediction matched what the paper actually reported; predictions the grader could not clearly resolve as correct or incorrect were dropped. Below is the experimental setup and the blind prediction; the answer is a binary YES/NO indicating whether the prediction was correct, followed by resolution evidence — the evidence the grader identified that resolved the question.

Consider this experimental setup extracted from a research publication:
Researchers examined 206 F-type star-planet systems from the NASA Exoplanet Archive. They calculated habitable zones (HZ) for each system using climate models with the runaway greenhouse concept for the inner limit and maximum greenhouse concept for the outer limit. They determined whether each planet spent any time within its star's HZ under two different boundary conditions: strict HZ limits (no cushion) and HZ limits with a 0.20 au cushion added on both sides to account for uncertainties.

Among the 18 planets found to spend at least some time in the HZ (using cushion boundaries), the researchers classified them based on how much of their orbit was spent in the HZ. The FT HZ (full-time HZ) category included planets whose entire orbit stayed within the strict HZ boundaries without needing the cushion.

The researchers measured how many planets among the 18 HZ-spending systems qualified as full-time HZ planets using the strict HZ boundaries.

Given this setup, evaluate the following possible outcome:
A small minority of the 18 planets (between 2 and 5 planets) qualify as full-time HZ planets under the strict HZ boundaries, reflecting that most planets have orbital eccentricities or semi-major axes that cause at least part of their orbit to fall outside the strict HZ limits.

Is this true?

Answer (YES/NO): NO